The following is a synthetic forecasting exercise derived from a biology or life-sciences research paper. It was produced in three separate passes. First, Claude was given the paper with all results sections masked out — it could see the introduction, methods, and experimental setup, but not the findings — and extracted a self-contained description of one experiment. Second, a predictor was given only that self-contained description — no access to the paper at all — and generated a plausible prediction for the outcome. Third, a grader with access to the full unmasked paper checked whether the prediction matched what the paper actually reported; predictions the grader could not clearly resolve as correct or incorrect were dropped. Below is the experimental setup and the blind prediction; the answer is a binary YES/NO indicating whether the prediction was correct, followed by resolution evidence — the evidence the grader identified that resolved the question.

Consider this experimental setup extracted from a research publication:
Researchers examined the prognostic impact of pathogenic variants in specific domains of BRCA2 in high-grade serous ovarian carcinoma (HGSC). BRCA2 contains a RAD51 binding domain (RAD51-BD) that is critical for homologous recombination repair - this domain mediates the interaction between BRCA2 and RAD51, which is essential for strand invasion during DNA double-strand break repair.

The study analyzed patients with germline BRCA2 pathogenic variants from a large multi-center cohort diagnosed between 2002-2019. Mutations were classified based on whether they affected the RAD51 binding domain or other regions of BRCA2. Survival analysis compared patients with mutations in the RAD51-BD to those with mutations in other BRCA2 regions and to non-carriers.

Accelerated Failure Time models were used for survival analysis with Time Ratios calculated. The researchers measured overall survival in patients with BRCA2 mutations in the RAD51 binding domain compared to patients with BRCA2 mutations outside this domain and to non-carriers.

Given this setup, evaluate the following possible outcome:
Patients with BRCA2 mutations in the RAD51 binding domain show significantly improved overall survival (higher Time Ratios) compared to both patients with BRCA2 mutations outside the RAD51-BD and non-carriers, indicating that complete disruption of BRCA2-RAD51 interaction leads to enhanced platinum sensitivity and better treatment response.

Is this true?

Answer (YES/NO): NO